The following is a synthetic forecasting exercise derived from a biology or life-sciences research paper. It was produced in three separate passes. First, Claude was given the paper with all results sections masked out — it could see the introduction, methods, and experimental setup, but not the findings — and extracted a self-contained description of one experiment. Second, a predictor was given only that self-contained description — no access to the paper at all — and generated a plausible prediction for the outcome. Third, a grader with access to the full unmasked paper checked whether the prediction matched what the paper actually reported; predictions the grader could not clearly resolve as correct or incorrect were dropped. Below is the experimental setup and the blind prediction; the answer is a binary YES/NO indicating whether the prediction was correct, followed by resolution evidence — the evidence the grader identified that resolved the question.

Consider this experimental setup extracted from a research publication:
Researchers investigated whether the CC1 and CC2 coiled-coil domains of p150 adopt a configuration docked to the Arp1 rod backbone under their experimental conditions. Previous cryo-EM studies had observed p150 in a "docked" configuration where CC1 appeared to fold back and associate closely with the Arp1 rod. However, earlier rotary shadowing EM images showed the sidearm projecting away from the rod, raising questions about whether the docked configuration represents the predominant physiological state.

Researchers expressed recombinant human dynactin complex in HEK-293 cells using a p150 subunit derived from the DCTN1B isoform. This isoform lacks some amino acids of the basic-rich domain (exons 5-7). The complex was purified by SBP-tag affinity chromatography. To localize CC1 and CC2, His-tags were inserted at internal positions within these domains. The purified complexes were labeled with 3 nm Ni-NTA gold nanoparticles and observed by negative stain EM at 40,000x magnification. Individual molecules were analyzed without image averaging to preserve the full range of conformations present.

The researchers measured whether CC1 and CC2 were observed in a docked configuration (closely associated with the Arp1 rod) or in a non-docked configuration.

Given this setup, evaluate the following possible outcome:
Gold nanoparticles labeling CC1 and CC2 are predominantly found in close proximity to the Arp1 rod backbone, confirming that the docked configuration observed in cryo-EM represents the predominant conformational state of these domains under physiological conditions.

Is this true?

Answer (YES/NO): NO